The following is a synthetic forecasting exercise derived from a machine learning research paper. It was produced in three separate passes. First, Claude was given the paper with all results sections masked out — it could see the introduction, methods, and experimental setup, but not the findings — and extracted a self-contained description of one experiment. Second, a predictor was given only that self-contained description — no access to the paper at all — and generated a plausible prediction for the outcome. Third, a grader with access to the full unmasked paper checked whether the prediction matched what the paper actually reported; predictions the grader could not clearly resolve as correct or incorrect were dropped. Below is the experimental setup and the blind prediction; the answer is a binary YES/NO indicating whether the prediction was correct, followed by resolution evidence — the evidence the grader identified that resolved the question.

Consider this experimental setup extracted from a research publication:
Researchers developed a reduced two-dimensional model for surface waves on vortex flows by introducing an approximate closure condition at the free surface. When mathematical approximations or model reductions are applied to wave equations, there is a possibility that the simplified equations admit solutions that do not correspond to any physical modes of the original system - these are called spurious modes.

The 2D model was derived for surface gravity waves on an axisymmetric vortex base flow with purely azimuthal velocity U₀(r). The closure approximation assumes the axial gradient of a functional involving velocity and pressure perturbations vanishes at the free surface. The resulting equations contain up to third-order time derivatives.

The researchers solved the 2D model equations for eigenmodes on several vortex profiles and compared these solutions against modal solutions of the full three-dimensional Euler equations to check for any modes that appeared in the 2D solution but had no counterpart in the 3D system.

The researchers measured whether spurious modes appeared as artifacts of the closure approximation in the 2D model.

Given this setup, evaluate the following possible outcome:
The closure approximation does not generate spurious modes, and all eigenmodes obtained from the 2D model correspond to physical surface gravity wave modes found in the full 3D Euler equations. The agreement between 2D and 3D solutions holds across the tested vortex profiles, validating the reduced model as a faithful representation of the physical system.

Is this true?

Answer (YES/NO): YES